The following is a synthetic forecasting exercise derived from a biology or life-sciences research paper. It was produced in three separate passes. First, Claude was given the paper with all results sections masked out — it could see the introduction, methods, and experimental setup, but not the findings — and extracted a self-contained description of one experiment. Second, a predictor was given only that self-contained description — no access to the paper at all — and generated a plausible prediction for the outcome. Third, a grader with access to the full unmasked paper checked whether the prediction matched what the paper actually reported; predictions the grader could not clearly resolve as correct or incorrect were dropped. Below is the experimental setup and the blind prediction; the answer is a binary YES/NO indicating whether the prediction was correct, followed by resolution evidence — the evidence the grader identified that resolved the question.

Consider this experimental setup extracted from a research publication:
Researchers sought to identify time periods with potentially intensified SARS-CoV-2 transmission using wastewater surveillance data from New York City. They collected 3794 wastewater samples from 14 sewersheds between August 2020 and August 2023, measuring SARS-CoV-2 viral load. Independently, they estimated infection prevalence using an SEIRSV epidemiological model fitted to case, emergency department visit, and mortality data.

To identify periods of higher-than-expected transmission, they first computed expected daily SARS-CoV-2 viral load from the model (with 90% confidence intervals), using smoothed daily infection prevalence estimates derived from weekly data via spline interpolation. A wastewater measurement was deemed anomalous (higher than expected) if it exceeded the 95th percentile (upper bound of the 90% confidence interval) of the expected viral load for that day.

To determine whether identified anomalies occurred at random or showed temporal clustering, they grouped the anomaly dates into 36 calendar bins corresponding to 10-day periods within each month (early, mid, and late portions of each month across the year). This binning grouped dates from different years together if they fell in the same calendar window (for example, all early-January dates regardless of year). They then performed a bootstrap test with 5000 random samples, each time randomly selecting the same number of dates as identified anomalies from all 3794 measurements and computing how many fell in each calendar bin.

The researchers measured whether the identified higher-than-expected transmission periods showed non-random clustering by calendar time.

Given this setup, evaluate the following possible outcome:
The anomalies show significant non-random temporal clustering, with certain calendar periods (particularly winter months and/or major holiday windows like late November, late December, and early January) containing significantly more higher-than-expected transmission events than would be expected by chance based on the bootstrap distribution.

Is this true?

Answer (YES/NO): NO